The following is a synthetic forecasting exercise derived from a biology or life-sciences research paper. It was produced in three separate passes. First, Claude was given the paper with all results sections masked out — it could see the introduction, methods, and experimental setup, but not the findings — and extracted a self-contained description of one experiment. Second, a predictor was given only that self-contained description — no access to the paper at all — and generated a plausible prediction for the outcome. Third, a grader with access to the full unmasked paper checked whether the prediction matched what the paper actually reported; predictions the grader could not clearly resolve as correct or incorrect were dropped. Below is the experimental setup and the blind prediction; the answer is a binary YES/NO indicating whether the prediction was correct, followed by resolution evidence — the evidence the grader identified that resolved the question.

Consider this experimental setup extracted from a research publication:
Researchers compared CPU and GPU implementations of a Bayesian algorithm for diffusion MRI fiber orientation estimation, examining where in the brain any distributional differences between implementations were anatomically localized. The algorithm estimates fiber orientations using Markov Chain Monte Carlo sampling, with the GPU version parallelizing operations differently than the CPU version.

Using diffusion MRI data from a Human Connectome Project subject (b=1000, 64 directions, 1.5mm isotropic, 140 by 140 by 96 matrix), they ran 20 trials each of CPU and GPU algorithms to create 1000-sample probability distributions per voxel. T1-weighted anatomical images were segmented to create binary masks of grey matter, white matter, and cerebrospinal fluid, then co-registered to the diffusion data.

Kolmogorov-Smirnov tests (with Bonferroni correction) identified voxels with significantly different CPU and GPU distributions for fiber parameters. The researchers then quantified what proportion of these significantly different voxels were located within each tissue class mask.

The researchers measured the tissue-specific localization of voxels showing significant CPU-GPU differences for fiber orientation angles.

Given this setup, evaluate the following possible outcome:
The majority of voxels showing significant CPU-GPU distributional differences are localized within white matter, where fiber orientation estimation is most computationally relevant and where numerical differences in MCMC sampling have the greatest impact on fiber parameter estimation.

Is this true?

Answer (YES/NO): NO